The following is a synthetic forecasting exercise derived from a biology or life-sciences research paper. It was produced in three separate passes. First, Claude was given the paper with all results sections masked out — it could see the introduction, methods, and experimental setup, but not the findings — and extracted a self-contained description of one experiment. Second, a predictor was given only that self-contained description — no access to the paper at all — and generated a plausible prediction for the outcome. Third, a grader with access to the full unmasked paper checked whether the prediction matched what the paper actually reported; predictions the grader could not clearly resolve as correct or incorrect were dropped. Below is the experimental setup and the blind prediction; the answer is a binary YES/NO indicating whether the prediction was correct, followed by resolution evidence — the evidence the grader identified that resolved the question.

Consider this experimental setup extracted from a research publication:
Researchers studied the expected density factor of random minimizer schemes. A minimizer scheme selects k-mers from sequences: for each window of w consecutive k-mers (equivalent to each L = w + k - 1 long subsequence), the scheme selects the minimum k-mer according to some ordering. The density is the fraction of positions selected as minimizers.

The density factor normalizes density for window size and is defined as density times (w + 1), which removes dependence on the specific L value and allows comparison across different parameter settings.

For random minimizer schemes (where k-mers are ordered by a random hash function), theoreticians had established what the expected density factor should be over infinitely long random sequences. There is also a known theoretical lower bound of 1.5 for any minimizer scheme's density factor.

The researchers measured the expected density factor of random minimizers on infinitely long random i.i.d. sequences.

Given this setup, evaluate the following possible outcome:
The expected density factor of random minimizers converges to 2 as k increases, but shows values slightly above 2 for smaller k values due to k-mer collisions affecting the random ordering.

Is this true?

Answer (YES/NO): NO